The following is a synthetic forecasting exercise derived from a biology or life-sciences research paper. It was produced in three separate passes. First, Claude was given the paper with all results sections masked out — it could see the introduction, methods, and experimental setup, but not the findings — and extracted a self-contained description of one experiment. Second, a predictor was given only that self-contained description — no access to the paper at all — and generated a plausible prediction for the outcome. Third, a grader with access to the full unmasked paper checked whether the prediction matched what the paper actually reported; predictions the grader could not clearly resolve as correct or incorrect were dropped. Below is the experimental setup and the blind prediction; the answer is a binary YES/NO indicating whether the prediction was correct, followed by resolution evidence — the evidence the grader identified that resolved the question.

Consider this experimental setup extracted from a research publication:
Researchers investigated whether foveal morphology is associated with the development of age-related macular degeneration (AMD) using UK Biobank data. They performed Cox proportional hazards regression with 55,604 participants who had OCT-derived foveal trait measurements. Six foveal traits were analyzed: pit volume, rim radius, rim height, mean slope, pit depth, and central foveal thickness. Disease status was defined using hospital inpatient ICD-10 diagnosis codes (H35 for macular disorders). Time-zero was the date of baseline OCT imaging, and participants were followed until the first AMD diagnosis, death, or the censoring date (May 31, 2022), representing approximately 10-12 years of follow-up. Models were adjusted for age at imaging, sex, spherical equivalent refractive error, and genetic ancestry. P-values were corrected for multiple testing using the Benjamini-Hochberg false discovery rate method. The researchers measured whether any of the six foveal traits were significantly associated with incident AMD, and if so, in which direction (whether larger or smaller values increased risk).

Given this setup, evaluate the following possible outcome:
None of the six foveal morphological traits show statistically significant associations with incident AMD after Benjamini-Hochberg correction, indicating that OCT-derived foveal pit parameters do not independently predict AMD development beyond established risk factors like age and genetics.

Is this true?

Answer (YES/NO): NO